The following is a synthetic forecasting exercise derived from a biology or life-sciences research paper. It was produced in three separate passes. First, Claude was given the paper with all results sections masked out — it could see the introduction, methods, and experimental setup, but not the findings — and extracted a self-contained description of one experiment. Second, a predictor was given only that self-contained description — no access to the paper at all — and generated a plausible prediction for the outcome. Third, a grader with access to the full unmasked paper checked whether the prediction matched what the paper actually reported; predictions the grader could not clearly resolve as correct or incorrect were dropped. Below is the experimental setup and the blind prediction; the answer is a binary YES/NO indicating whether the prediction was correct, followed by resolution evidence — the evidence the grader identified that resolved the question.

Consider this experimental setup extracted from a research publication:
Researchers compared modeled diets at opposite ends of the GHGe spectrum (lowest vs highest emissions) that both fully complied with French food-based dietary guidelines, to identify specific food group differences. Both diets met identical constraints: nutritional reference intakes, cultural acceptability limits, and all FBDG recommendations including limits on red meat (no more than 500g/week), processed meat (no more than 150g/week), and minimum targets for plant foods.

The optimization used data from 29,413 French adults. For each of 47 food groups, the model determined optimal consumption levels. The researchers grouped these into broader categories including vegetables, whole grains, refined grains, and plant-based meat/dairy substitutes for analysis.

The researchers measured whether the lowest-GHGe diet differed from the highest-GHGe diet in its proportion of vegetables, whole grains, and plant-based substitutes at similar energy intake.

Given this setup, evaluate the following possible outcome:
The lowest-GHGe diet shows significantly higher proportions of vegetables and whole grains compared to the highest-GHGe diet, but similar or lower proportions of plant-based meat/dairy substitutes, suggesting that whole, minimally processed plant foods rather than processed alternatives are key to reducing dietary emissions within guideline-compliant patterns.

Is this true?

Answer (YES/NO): NO